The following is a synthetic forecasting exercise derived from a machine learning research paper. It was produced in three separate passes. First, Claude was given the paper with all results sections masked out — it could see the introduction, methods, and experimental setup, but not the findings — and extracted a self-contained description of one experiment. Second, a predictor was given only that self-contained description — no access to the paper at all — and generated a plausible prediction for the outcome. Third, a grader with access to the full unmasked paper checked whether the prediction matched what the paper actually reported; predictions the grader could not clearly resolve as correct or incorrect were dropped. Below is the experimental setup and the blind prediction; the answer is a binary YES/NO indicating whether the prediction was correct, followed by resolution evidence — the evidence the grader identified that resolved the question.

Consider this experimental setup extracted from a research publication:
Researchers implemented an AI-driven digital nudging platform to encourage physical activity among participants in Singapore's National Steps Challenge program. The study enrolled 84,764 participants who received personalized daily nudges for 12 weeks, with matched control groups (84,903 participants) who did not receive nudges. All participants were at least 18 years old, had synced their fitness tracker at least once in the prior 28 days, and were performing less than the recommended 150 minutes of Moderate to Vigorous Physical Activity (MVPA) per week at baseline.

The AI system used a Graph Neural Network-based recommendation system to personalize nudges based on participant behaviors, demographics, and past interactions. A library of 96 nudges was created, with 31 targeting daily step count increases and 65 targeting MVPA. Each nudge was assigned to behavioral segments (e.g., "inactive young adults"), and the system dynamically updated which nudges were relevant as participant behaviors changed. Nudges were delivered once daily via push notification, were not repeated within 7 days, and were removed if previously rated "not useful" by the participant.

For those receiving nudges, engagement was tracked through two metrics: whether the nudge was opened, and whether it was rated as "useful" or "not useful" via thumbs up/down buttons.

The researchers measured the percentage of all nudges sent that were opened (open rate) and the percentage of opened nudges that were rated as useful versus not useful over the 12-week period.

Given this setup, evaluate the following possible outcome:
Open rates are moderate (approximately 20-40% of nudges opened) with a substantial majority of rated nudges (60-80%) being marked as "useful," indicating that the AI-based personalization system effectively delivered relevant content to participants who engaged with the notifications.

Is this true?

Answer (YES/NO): NO